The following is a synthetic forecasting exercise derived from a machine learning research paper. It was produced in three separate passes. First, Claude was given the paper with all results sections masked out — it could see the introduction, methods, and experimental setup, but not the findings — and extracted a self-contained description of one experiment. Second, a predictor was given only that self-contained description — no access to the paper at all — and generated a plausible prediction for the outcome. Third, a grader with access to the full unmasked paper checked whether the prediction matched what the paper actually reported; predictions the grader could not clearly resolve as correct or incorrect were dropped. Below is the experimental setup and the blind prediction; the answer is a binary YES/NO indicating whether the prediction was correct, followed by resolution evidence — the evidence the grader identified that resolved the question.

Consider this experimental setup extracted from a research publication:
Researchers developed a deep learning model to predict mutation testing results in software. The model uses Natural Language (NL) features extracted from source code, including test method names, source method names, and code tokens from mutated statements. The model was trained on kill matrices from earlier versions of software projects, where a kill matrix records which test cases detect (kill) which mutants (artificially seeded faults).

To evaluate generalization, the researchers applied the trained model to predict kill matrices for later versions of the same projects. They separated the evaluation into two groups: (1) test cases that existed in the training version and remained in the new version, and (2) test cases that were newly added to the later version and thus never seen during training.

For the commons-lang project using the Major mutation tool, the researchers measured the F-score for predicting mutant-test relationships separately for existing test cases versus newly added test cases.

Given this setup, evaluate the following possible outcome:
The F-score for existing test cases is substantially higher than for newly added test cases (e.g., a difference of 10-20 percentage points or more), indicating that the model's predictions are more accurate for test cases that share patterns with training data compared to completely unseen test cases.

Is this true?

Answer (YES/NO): YES